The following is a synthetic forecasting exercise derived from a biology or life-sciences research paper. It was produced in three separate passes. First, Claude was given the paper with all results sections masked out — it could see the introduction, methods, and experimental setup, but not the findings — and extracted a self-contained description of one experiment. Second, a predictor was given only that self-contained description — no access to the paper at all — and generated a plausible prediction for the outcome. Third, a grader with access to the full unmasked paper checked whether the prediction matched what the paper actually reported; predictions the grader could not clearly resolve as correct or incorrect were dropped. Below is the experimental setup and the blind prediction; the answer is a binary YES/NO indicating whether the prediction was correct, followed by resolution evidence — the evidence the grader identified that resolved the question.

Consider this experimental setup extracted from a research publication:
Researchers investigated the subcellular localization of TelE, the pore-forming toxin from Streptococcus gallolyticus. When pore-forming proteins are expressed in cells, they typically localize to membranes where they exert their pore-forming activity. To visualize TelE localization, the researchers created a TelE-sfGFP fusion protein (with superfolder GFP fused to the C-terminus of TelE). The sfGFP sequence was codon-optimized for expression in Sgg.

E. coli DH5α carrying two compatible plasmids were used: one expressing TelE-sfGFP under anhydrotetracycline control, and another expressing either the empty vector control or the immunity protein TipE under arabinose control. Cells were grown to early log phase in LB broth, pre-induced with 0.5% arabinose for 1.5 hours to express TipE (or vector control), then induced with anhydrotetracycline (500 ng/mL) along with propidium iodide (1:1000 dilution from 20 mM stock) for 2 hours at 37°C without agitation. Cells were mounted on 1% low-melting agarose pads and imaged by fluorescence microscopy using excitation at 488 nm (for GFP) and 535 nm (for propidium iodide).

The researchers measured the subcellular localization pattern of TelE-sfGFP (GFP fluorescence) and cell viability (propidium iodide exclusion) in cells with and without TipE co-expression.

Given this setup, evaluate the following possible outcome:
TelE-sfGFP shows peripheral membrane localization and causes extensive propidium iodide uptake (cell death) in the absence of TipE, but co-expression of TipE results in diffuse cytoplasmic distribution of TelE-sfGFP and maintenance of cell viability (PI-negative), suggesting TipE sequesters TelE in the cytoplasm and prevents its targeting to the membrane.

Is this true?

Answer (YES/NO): YES